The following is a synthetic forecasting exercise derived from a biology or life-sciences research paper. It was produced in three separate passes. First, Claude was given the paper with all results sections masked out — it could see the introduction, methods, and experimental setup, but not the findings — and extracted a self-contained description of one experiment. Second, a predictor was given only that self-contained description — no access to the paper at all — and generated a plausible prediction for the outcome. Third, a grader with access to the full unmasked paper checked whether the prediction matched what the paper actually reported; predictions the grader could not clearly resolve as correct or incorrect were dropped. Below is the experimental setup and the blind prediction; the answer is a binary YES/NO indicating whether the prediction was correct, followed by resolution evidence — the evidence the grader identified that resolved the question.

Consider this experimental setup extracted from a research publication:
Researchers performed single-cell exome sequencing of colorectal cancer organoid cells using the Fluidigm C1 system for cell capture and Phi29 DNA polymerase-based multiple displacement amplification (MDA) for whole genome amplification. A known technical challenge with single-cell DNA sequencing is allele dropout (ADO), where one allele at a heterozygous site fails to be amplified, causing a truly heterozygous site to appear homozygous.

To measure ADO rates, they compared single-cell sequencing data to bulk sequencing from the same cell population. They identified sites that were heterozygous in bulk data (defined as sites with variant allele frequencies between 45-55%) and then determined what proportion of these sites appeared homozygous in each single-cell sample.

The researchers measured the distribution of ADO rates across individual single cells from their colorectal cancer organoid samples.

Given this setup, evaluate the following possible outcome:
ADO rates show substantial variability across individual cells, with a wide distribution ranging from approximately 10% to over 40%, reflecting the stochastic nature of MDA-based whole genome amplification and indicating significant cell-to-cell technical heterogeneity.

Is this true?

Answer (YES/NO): NO